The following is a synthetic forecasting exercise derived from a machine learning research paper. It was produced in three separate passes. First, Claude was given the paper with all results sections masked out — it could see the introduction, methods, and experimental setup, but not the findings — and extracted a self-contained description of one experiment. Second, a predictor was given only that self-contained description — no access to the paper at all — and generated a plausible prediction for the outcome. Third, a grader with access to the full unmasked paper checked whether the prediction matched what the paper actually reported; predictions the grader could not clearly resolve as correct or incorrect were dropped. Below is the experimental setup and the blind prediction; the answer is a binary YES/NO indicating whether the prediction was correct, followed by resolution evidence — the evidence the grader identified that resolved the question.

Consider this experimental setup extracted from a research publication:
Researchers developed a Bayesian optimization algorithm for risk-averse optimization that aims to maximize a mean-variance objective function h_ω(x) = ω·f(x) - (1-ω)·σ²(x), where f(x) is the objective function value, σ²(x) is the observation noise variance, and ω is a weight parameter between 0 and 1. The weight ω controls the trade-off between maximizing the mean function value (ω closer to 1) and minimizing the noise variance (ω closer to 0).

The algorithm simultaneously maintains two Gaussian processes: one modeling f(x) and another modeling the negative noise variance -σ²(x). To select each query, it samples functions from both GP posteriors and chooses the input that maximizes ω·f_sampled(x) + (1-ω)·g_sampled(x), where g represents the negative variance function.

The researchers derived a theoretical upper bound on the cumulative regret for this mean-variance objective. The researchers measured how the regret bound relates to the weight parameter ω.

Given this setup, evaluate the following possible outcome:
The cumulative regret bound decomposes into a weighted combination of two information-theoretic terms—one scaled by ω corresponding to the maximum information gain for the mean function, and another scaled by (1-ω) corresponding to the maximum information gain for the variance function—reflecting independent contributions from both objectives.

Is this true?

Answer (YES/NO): YES